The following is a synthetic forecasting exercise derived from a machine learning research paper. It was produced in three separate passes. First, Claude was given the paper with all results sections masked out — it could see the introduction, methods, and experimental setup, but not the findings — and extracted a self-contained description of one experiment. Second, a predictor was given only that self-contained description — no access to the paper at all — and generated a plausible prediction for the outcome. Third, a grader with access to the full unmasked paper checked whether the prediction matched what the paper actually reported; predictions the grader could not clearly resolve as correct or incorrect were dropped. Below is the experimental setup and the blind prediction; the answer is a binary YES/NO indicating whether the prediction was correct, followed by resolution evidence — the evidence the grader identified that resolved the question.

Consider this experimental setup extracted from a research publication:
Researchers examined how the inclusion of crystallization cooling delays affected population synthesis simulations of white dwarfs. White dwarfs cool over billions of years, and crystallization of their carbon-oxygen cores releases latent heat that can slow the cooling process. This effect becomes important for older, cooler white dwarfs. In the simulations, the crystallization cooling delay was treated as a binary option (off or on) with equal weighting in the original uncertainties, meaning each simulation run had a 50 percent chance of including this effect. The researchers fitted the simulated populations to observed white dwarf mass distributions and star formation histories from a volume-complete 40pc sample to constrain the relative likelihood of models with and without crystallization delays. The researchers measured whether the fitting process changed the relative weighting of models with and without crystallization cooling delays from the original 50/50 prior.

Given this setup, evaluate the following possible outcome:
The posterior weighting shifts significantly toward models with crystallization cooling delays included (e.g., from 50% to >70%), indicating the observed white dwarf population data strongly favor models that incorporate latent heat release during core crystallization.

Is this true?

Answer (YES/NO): NO